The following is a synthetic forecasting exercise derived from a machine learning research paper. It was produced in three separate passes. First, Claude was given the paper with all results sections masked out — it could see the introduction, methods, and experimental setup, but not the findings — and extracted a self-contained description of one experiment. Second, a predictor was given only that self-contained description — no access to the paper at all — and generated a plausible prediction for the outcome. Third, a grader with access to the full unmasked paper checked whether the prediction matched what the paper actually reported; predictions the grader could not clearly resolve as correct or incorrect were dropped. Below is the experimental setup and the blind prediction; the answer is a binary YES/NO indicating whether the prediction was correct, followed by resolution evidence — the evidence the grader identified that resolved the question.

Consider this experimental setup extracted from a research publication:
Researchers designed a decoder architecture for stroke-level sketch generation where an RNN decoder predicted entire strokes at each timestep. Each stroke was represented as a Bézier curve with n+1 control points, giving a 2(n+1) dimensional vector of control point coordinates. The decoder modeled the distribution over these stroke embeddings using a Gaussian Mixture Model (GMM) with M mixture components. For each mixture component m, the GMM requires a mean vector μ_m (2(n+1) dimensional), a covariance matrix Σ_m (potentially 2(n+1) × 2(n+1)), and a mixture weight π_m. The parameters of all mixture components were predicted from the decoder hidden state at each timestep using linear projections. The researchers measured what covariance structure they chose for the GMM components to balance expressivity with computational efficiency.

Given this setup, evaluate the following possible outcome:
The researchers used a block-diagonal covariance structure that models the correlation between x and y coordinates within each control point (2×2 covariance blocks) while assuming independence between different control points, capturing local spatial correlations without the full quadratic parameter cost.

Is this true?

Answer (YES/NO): NO